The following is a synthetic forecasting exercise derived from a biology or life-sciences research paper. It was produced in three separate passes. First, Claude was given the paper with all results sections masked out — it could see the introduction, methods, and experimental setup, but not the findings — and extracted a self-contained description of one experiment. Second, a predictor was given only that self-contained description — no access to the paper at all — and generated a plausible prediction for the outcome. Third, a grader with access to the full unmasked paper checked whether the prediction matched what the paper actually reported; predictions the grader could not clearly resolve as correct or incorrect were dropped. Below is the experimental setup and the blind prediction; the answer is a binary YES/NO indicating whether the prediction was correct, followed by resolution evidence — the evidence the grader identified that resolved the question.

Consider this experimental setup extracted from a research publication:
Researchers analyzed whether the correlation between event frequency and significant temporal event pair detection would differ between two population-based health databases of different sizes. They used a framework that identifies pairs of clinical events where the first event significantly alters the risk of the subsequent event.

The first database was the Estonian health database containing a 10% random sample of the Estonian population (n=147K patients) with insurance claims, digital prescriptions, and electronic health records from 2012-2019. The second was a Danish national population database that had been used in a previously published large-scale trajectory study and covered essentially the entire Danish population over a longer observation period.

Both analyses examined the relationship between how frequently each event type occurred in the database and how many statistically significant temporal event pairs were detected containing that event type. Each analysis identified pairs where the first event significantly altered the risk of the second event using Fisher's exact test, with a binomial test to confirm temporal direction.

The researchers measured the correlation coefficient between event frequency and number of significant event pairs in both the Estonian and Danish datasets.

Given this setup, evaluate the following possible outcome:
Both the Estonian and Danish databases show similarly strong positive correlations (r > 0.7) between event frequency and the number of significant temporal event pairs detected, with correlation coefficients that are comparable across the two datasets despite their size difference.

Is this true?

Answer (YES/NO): NO